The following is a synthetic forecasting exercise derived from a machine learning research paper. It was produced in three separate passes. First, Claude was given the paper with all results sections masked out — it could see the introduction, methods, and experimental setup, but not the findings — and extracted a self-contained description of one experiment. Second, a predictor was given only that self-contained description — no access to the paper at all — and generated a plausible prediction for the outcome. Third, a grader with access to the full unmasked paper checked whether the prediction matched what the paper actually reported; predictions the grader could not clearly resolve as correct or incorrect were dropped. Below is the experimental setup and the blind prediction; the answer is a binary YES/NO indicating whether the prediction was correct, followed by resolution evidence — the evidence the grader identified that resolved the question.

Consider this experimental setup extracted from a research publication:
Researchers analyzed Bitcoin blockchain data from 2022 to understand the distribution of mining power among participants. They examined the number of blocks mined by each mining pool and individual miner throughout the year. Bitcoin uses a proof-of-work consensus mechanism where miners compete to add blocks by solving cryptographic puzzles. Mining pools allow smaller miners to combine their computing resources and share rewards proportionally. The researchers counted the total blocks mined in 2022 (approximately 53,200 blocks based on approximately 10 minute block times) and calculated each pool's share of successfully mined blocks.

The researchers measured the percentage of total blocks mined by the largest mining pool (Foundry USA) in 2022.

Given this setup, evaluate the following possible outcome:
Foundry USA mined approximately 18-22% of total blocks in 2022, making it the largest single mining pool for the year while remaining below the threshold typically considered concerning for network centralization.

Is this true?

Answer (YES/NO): NO